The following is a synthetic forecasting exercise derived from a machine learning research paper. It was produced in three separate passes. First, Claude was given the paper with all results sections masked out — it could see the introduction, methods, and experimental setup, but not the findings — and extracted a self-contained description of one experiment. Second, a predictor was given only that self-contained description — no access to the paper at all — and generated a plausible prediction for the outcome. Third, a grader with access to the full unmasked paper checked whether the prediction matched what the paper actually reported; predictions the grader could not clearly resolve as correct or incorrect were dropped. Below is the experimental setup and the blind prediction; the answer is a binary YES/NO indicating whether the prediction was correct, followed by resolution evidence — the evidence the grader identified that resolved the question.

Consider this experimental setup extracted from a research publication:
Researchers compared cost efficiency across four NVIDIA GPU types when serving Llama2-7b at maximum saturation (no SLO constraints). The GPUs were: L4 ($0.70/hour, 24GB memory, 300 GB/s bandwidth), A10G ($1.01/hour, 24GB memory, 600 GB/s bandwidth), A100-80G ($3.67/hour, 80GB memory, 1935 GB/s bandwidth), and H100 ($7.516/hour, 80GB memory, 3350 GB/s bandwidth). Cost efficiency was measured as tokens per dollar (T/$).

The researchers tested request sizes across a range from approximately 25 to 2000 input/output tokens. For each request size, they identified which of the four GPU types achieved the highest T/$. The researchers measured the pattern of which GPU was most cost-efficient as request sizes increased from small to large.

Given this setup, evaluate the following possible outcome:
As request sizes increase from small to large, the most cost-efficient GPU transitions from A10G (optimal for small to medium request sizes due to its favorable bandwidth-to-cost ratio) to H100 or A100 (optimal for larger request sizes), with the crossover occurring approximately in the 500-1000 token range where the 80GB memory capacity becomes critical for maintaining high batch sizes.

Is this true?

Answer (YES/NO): NO